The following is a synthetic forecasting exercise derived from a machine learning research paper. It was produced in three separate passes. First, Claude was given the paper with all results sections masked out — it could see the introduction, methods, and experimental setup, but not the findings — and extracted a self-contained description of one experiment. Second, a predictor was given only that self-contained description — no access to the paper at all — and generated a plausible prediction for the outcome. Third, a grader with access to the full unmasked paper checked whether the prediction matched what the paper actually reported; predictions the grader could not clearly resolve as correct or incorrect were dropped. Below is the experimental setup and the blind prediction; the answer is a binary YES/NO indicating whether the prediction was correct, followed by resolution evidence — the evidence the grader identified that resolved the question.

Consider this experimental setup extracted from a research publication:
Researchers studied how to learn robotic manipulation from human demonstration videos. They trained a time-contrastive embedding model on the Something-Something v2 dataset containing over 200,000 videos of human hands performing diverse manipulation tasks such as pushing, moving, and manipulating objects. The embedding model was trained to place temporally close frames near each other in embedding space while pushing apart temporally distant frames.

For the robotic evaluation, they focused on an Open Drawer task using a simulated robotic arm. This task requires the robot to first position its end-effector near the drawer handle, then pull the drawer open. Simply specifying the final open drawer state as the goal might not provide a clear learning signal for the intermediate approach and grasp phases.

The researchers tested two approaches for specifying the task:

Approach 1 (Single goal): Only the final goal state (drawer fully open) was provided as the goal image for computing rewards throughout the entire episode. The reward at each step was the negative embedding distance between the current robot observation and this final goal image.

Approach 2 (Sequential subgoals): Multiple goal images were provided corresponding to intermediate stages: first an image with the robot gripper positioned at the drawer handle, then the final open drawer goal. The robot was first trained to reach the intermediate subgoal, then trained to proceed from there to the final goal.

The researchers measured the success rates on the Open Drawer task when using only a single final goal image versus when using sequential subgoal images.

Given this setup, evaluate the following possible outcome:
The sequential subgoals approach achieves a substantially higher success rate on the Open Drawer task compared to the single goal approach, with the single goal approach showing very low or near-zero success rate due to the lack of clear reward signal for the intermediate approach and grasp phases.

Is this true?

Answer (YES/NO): YES